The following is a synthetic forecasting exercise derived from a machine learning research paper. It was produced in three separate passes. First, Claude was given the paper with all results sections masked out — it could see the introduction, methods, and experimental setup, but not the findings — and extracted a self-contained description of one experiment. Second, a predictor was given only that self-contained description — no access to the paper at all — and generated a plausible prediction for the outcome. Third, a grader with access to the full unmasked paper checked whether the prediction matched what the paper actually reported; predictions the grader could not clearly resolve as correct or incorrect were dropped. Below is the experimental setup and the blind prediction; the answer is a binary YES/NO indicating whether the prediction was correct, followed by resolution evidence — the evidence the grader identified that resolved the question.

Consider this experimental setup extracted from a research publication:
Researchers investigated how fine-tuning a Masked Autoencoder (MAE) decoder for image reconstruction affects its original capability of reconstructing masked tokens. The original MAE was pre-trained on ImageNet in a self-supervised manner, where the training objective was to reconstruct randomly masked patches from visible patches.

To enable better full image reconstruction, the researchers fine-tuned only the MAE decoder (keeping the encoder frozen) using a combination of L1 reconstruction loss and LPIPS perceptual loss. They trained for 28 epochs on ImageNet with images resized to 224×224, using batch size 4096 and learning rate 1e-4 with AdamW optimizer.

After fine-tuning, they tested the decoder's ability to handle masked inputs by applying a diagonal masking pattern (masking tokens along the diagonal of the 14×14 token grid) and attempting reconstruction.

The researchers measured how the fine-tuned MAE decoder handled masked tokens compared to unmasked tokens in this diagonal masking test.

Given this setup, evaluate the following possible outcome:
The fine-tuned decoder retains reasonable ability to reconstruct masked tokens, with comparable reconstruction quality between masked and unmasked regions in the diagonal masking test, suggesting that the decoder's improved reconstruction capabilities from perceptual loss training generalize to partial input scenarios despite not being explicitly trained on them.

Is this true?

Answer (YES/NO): NO